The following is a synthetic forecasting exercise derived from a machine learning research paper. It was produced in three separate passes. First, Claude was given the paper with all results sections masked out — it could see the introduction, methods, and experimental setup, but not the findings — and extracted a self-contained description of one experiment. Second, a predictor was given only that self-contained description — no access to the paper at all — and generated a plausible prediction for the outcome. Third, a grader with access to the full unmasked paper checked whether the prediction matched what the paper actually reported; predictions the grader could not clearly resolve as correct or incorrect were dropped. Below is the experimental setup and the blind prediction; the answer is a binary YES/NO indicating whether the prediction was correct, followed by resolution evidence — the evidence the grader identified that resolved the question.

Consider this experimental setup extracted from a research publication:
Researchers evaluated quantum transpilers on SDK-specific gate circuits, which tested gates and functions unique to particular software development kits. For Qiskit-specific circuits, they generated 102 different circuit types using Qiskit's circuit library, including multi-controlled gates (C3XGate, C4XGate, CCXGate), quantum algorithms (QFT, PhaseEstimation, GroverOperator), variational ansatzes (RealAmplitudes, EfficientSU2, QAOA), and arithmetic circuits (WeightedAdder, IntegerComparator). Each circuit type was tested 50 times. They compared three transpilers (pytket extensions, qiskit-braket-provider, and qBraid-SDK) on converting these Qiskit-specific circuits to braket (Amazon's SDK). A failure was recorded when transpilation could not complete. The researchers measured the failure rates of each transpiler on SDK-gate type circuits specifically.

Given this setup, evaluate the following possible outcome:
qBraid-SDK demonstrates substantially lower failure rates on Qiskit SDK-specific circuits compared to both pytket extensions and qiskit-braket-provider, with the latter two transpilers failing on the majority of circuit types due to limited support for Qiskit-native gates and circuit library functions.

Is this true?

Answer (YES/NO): NO